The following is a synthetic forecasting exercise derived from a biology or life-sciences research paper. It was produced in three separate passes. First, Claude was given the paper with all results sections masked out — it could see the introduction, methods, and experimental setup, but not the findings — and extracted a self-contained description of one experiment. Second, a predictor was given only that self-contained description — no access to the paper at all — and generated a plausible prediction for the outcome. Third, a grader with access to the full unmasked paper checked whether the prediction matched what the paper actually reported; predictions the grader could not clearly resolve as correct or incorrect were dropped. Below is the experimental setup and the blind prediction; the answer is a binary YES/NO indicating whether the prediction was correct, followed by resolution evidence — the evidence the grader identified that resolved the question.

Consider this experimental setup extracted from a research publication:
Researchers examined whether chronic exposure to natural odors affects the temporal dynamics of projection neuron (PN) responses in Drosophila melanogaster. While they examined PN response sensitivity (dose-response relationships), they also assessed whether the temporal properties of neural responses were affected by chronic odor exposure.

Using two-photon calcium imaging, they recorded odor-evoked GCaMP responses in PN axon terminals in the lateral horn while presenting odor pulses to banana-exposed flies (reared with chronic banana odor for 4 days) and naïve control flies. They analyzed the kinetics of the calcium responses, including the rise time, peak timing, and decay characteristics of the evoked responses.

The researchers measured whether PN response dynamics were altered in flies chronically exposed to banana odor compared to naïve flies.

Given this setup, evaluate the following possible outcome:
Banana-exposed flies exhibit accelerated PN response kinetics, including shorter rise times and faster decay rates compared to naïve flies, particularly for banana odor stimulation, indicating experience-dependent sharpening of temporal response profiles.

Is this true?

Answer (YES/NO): NO